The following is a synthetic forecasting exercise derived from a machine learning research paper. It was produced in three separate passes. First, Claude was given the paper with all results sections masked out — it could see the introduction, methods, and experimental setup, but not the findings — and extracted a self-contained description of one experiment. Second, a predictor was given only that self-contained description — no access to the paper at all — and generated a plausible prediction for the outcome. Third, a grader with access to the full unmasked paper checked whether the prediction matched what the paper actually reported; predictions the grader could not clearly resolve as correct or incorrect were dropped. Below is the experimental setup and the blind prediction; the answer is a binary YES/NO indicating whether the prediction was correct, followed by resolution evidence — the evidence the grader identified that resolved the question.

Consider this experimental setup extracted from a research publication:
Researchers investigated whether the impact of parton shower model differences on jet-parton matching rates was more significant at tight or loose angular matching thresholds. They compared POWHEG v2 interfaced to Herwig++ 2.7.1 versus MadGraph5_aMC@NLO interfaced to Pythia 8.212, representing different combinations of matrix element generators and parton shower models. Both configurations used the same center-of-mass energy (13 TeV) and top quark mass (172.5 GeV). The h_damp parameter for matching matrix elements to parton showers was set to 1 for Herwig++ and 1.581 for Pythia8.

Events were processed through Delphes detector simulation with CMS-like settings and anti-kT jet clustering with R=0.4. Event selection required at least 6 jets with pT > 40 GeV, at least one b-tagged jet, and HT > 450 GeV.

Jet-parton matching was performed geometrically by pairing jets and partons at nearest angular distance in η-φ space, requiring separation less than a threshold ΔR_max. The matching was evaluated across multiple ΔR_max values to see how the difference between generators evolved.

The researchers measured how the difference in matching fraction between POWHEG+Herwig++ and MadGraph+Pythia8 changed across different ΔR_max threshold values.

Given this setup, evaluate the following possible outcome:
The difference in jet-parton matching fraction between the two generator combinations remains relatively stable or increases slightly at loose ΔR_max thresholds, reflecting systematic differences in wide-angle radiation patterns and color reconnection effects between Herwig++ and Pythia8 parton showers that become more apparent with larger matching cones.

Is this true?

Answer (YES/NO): NO